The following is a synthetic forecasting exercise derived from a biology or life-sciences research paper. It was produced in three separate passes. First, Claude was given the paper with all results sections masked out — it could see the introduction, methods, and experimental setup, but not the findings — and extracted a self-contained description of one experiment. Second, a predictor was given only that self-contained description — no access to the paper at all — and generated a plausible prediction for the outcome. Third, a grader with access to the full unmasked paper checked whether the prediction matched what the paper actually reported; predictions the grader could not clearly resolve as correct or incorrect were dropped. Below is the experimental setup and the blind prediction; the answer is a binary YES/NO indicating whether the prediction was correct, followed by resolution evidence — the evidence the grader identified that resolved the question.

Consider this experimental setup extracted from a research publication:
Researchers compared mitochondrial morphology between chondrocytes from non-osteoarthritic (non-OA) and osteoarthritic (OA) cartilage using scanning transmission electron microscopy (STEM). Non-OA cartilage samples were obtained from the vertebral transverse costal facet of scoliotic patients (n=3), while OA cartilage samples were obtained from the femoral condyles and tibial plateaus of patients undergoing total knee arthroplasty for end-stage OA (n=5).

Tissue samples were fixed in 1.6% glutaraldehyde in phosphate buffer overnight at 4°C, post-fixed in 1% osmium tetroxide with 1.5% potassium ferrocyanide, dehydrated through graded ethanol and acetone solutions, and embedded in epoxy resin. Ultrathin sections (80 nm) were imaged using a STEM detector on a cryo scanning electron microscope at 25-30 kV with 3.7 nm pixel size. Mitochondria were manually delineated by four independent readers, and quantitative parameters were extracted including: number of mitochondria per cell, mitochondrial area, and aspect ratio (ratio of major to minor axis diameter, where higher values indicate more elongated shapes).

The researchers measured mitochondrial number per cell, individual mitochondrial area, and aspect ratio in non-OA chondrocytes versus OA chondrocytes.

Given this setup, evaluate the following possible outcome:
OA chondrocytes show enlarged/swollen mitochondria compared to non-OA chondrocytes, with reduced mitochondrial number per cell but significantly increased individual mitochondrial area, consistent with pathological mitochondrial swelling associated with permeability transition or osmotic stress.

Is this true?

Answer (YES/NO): NO